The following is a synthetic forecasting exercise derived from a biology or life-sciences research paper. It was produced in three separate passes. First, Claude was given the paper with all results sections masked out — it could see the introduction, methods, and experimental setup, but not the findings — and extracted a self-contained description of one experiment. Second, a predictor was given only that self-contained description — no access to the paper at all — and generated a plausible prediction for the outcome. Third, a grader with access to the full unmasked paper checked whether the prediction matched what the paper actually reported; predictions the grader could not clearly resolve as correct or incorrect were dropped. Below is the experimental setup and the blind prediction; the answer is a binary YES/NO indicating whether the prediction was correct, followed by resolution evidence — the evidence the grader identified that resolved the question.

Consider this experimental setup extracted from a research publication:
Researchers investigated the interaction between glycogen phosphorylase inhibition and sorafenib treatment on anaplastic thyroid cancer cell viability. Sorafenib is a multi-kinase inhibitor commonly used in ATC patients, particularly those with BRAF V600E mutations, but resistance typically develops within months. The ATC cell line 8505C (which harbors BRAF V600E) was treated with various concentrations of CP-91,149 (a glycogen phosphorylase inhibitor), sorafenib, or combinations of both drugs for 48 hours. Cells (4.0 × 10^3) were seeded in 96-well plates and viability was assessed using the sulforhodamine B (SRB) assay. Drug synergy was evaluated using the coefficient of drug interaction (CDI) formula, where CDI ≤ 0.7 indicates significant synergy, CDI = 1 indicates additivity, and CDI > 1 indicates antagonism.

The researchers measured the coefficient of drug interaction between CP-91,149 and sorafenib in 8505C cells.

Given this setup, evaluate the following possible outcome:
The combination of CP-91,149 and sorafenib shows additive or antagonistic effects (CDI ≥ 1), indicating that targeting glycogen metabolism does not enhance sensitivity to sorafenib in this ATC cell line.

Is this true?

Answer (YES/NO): NO